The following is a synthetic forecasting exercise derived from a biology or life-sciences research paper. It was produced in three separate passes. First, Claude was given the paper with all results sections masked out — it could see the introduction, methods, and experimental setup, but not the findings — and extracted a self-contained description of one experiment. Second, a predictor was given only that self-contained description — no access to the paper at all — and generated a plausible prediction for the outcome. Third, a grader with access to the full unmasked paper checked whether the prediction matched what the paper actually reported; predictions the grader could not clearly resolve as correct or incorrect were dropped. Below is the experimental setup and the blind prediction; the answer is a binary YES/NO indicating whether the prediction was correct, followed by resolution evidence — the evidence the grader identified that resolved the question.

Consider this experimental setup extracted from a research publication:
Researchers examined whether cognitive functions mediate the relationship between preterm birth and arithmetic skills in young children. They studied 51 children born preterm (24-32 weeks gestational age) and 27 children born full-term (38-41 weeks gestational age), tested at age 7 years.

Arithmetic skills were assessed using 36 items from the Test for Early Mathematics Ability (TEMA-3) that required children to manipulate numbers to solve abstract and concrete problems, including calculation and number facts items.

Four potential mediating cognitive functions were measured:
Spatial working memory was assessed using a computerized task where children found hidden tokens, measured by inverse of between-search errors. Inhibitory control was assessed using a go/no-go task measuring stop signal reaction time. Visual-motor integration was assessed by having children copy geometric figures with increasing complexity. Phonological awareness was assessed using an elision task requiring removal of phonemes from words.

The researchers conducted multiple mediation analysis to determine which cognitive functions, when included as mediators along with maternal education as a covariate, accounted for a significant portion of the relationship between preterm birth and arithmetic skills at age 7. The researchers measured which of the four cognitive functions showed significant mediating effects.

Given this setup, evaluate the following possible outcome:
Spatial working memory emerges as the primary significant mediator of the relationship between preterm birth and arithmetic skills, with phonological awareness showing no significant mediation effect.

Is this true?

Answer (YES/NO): NO